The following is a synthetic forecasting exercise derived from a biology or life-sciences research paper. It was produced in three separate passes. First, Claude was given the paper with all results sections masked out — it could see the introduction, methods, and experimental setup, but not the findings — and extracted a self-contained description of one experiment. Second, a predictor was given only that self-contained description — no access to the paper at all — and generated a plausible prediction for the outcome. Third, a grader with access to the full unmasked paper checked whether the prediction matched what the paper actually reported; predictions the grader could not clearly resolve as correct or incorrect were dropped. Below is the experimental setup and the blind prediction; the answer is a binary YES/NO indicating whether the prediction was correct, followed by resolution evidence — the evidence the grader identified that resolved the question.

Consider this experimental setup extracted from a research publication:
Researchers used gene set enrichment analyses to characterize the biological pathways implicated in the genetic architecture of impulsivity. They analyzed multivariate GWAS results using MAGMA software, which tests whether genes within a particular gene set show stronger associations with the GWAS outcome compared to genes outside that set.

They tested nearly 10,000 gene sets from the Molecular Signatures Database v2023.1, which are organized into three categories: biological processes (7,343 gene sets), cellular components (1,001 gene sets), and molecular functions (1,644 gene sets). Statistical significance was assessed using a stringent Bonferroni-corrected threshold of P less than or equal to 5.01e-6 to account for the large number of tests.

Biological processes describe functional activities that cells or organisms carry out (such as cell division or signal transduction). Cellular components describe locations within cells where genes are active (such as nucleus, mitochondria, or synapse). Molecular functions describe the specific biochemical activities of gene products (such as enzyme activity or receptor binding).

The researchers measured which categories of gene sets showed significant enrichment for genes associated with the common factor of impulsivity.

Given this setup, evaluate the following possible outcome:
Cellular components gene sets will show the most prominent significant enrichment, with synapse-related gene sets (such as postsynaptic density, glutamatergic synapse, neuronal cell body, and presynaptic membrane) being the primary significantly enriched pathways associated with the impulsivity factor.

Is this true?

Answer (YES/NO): NO